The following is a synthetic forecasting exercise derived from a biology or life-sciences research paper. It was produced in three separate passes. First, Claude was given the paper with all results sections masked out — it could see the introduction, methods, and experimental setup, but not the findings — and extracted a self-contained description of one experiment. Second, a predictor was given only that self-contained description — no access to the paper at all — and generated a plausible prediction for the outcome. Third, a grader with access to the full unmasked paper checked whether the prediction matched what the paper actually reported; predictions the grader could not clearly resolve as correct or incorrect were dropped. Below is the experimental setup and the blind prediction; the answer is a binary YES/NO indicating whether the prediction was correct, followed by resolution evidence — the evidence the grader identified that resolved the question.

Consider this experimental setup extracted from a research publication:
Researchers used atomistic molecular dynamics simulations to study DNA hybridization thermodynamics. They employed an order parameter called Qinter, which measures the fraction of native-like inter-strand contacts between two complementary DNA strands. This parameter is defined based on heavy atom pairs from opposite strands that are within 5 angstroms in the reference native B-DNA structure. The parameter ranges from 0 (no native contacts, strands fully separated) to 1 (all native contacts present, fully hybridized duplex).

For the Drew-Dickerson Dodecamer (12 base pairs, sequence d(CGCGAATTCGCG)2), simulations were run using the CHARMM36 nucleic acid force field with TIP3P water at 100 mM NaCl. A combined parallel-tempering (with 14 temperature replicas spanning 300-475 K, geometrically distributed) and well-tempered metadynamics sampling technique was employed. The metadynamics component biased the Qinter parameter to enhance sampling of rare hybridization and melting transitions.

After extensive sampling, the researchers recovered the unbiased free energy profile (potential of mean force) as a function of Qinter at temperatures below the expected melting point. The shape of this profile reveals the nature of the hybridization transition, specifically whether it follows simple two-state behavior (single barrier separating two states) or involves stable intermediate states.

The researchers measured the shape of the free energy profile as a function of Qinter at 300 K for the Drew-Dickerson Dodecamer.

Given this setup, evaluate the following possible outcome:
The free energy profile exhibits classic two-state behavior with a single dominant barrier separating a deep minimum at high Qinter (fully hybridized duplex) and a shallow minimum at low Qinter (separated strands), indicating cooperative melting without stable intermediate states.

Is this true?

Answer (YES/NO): YES